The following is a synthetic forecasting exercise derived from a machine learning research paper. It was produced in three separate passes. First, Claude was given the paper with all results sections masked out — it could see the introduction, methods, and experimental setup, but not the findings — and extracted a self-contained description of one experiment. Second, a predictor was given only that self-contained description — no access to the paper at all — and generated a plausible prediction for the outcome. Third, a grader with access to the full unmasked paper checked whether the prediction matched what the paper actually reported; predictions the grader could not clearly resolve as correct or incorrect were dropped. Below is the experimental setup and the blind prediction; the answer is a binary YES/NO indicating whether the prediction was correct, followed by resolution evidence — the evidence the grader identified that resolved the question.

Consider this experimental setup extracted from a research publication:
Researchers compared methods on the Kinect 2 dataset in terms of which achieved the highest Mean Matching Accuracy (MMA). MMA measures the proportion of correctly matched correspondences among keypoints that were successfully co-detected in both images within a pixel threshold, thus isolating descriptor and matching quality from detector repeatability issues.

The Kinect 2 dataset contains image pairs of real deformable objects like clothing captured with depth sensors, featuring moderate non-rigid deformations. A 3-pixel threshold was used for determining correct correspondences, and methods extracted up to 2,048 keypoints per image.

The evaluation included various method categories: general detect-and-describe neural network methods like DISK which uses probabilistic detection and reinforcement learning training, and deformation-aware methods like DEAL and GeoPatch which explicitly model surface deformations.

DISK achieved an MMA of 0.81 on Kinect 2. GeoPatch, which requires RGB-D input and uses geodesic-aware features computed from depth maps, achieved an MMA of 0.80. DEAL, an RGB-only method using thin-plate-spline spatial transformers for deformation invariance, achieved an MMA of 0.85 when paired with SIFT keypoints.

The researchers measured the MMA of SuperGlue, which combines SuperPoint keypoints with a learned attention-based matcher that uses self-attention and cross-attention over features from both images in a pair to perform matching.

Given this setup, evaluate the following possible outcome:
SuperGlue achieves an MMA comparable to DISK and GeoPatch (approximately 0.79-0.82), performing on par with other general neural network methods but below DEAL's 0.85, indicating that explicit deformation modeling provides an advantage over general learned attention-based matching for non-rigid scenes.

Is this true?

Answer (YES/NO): NO